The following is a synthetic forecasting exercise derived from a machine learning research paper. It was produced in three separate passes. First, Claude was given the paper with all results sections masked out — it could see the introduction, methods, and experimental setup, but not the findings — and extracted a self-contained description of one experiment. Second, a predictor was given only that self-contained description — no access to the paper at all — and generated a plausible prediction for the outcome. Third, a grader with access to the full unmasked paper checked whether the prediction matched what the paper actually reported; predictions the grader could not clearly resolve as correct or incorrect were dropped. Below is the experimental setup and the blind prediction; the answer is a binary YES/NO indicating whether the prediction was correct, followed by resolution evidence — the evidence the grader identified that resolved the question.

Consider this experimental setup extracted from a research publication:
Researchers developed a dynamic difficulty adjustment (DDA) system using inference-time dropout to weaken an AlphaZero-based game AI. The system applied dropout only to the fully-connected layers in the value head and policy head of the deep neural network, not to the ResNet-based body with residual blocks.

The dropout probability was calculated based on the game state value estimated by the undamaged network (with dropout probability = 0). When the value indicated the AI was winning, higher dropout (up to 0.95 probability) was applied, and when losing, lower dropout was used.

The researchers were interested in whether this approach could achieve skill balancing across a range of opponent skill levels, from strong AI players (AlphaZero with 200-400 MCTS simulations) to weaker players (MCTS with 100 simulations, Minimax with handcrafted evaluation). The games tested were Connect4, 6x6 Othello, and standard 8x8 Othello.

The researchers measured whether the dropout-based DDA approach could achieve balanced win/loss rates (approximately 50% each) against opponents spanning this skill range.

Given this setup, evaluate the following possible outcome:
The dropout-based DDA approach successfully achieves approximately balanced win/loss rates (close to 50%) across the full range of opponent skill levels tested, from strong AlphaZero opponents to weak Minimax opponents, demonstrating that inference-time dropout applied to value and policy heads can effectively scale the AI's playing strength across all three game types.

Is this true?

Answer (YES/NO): NO